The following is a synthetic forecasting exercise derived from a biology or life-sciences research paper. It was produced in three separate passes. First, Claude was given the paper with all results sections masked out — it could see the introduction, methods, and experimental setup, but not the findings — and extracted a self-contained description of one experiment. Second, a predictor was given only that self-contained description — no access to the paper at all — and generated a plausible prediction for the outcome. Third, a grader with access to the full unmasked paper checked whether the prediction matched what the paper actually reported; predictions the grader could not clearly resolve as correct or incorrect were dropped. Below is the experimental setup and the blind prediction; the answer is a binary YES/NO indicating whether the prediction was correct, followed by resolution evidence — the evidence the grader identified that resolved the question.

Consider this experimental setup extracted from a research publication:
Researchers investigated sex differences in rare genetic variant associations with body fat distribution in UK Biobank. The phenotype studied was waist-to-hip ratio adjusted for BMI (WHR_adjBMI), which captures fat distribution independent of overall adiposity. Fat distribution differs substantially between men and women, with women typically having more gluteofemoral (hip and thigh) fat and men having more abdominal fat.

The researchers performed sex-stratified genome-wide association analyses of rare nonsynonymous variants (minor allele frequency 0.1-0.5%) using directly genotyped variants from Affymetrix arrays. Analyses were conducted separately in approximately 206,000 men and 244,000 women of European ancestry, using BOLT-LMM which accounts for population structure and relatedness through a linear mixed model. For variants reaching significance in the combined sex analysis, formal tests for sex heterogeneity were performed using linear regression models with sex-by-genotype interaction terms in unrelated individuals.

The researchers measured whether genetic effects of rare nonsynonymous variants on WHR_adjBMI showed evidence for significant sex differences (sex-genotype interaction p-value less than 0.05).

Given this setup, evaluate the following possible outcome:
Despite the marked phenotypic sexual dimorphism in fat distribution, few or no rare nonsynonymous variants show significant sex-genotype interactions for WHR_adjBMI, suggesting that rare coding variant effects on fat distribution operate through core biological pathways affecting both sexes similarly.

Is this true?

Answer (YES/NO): NO